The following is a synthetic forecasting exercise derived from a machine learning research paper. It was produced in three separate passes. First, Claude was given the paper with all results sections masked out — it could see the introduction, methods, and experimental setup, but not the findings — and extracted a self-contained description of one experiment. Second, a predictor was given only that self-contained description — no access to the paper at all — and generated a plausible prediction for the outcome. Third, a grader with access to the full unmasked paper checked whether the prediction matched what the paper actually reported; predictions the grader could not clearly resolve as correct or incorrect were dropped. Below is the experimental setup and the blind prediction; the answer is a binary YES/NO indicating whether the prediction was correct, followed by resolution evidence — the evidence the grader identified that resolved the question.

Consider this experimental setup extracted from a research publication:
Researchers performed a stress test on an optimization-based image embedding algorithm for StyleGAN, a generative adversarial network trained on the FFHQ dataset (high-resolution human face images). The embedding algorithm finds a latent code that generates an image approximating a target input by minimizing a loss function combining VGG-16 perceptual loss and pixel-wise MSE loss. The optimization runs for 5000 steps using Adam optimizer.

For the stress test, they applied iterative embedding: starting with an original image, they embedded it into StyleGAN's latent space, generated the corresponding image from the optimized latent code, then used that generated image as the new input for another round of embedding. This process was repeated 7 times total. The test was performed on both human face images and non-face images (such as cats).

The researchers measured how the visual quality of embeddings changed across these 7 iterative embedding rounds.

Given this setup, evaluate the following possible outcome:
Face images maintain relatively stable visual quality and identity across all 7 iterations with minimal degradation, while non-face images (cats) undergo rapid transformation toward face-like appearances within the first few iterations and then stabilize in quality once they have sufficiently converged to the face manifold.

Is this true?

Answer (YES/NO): NO